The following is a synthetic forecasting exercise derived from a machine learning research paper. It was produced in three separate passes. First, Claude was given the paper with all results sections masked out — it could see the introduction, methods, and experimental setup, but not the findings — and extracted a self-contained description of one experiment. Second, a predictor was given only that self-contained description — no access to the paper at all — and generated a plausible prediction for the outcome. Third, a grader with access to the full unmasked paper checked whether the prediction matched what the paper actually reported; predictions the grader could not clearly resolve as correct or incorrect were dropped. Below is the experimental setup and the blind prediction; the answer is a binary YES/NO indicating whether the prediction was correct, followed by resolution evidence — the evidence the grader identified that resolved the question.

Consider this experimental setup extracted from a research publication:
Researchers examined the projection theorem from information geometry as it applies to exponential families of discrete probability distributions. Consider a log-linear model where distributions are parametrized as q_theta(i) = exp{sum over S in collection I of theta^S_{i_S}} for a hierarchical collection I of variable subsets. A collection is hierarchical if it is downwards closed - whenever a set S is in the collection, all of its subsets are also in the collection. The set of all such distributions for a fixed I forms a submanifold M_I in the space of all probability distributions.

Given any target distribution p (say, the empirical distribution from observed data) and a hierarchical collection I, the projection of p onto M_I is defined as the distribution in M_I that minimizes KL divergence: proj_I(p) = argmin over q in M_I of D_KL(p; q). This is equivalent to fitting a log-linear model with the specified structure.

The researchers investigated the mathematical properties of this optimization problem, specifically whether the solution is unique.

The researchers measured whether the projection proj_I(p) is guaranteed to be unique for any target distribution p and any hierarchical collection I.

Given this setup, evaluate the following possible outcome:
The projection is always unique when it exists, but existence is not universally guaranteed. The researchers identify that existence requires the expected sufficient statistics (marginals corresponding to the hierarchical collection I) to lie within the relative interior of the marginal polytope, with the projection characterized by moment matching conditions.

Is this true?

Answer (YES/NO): NO